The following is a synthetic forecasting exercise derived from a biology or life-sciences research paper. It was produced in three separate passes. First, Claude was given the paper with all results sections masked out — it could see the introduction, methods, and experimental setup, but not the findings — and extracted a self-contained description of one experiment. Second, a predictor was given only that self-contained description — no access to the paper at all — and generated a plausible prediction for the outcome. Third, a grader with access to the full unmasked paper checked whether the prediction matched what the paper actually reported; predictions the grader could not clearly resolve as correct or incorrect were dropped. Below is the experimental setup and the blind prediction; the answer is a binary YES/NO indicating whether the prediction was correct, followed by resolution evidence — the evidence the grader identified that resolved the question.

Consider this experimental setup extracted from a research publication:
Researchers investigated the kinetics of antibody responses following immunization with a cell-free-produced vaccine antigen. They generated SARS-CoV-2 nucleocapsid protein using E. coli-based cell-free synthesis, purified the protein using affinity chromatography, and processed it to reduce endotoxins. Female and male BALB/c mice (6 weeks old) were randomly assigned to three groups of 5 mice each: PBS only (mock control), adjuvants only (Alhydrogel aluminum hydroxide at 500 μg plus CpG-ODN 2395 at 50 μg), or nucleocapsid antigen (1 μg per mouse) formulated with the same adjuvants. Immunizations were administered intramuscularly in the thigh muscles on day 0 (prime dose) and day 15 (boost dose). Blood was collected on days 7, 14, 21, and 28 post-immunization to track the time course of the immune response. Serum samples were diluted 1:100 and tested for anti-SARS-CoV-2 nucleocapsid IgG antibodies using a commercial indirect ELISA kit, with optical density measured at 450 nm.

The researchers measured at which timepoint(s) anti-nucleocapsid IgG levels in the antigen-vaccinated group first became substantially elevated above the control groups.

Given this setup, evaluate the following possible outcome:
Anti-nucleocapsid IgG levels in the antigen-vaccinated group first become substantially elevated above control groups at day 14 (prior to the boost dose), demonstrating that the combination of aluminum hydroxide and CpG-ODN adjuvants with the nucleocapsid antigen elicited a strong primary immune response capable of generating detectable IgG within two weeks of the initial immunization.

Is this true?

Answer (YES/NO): YES